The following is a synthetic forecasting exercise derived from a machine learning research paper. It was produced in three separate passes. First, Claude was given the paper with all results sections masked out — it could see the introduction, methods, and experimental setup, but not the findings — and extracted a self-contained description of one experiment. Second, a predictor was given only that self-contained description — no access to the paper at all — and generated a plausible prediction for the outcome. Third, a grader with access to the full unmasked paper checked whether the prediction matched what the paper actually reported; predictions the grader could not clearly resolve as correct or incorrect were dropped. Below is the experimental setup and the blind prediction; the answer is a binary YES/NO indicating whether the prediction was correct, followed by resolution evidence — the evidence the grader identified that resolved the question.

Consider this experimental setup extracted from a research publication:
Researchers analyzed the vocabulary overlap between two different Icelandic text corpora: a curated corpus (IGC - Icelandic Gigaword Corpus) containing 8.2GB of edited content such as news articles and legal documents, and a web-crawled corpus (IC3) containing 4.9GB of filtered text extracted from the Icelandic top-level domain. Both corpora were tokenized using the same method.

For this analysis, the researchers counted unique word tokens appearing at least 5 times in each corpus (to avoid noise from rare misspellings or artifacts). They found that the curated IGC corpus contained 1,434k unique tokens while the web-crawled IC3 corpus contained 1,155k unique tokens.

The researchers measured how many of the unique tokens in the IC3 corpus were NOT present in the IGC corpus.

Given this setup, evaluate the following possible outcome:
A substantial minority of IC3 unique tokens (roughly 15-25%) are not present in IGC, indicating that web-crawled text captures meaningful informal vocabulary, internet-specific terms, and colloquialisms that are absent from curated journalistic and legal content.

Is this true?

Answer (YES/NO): NO